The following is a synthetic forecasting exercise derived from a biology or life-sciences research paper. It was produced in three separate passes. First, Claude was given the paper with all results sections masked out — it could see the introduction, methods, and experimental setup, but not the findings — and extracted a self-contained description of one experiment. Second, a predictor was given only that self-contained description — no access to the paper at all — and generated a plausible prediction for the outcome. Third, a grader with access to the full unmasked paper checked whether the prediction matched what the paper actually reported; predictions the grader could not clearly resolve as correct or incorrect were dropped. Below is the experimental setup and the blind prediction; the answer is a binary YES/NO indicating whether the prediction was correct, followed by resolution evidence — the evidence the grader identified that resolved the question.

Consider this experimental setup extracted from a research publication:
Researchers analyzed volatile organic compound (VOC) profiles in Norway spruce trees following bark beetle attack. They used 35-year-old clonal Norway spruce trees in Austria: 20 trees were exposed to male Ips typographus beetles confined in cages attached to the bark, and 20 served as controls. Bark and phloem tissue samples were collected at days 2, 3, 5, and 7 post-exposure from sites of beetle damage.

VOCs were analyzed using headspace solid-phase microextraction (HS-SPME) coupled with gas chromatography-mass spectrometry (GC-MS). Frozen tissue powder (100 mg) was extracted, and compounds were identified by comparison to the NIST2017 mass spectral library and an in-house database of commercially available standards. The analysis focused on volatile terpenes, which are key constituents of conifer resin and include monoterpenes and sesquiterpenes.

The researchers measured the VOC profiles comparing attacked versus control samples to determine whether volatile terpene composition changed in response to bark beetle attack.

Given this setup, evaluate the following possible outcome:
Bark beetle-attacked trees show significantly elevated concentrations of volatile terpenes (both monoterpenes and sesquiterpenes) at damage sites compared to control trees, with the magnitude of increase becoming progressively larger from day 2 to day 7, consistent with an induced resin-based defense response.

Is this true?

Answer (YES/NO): NO